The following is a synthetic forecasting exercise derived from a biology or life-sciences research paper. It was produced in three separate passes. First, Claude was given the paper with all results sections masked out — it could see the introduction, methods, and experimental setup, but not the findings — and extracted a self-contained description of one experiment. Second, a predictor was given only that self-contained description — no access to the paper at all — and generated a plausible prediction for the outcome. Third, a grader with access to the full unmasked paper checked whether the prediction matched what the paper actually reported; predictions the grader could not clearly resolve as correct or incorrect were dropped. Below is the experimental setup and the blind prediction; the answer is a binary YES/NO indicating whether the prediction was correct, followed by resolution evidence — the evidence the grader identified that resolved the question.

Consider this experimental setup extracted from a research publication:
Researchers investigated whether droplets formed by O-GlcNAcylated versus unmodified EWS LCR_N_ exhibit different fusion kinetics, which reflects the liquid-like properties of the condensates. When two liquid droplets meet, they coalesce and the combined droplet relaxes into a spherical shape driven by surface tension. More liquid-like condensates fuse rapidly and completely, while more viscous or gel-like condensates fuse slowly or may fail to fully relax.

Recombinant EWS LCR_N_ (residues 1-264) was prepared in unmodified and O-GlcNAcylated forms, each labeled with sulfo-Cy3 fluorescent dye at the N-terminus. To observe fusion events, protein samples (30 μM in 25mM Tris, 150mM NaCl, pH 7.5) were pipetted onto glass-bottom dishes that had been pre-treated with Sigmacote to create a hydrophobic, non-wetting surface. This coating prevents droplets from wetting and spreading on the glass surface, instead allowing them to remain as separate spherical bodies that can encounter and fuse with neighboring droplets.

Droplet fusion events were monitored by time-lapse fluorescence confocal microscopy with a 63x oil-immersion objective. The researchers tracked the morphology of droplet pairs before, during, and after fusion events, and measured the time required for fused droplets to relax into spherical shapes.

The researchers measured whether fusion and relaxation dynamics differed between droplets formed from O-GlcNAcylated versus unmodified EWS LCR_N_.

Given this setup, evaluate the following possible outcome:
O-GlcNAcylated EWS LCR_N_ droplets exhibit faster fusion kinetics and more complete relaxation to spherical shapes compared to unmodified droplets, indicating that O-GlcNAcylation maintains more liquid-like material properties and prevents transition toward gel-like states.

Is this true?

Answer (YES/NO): YES